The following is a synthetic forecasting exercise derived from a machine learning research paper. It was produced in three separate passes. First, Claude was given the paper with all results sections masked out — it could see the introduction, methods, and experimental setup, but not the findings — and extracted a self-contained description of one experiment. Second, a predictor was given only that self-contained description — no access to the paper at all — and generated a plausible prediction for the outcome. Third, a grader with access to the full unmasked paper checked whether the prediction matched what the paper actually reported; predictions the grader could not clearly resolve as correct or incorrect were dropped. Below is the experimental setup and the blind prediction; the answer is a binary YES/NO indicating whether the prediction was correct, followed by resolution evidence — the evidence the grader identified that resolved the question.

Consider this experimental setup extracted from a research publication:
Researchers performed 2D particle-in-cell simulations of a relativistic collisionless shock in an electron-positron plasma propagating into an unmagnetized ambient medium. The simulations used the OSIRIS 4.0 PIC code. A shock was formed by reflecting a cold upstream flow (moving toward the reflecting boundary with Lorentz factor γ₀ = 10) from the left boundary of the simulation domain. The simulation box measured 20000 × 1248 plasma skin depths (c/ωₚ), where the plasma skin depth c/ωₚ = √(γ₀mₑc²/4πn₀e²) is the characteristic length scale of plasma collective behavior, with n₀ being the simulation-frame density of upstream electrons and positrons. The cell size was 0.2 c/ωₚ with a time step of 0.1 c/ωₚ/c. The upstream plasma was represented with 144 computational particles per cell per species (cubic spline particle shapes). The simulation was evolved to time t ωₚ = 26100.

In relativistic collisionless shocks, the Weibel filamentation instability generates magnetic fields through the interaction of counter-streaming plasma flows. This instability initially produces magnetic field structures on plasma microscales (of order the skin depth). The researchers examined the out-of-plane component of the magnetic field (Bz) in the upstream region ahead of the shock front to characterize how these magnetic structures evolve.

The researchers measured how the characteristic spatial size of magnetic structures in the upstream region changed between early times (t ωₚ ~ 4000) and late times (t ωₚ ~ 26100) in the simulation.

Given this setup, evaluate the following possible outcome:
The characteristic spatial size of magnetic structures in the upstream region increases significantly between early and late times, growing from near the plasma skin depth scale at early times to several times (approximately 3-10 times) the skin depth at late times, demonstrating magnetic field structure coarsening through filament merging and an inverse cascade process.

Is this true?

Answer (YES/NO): NO